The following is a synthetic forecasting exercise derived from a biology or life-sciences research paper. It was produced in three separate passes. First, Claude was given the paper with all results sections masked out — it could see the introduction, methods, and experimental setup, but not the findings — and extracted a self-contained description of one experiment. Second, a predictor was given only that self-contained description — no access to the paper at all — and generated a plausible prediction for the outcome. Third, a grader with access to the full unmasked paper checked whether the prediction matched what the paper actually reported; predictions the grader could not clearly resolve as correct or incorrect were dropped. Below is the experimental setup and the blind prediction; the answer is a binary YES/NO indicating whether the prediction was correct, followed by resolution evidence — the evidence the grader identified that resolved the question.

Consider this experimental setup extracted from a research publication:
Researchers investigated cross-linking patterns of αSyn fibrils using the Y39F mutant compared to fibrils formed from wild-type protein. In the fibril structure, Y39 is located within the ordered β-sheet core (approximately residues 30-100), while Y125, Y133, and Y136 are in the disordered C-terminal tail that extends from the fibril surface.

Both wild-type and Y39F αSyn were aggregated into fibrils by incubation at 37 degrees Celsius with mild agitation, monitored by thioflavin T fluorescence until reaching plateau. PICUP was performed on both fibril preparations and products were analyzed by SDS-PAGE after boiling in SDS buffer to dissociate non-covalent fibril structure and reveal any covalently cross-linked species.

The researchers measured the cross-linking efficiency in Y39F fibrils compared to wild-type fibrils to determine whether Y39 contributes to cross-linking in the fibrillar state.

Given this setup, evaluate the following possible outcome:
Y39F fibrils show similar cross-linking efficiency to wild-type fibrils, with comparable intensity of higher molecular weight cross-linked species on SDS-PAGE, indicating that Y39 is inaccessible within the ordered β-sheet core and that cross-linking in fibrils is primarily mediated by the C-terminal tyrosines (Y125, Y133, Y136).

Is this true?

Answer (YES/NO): YES